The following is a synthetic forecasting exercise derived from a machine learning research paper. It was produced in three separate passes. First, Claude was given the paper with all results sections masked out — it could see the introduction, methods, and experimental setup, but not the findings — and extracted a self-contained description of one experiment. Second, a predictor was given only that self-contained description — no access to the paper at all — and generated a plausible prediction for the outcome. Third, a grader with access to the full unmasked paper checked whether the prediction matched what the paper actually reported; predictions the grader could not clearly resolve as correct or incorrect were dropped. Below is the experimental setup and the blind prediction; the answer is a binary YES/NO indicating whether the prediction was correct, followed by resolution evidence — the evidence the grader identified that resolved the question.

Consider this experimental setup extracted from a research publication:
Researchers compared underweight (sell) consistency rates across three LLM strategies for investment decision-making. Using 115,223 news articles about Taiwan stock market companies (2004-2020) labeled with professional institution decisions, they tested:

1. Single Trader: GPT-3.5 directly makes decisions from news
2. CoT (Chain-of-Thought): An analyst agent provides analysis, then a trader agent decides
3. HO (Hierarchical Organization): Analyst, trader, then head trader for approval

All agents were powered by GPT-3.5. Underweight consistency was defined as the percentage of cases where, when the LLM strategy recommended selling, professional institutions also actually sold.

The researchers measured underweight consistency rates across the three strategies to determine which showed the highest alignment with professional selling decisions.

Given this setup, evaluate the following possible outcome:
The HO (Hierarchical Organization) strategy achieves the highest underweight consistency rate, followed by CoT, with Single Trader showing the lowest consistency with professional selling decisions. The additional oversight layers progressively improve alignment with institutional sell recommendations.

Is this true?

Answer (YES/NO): NO